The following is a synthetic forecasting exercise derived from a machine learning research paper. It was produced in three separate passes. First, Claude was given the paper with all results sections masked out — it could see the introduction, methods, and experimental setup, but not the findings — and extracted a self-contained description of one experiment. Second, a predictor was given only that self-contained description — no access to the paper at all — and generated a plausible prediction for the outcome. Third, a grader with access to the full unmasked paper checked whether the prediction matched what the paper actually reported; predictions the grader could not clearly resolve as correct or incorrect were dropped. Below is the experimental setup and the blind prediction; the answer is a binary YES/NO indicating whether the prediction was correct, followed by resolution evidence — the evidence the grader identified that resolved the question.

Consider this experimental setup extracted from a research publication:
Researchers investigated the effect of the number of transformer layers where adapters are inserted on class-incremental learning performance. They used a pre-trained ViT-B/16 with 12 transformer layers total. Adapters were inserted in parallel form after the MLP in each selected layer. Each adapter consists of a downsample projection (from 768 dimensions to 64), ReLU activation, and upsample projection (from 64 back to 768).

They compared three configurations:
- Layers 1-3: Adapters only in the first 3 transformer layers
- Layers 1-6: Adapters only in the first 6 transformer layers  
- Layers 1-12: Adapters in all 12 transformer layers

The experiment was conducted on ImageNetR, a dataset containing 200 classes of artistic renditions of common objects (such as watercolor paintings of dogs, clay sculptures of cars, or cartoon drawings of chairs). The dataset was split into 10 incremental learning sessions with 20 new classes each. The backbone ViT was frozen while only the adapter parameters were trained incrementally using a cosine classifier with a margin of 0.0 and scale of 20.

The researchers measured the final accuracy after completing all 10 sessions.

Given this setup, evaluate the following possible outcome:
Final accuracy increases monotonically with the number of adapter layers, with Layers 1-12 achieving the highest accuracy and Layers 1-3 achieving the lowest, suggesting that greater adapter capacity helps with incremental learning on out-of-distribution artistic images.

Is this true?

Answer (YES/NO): YES